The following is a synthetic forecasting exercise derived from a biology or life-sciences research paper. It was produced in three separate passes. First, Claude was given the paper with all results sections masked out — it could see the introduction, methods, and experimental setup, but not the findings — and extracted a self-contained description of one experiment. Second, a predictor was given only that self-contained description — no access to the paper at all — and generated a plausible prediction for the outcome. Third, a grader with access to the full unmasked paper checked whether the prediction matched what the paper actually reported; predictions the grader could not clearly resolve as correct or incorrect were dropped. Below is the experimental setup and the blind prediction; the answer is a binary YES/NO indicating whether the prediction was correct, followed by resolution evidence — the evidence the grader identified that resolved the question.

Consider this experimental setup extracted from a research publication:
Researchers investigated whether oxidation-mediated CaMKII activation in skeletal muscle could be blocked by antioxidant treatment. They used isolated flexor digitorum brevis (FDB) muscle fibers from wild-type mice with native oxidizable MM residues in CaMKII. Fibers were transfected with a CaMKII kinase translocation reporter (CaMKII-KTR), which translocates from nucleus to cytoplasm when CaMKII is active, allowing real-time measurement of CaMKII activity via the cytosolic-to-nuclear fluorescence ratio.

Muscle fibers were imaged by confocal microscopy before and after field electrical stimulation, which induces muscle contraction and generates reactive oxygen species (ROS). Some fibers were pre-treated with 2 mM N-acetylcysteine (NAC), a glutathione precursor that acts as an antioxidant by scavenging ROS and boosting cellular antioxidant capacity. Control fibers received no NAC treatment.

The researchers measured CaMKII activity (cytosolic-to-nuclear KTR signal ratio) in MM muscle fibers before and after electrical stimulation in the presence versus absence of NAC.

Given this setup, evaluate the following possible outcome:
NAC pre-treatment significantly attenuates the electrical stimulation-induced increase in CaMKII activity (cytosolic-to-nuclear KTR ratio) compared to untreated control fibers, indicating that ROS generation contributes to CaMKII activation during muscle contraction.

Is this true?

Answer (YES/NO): YES